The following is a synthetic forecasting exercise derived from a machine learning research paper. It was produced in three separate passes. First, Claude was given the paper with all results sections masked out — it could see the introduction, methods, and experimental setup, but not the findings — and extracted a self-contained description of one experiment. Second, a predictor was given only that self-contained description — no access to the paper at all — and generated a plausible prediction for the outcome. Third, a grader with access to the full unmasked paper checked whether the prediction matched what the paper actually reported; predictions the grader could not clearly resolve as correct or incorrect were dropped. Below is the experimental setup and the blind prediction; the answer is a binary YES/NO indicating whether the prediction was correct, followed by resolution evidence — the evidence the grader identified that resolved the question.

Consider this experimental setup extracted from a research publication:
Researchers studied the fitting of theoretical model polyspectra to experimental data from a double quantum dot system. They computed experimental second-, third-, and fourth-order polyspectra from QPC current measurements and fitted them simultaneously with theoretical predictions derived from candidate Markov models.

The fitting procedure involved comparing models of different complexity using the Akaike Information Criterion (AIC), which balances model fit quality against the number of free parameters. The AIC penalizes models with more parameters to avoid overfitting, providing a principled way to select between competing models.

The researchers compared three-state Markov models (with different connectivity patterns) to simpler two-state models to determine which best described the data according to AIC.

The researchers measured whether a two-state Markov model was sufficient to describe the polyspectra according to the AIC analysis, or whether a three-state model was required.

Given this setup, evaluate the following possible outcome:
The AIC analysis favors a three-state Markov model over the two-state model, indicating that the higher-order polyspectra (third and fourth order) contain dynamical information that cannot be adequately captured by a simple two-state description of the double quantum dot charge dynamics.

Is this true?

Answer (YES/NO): YES